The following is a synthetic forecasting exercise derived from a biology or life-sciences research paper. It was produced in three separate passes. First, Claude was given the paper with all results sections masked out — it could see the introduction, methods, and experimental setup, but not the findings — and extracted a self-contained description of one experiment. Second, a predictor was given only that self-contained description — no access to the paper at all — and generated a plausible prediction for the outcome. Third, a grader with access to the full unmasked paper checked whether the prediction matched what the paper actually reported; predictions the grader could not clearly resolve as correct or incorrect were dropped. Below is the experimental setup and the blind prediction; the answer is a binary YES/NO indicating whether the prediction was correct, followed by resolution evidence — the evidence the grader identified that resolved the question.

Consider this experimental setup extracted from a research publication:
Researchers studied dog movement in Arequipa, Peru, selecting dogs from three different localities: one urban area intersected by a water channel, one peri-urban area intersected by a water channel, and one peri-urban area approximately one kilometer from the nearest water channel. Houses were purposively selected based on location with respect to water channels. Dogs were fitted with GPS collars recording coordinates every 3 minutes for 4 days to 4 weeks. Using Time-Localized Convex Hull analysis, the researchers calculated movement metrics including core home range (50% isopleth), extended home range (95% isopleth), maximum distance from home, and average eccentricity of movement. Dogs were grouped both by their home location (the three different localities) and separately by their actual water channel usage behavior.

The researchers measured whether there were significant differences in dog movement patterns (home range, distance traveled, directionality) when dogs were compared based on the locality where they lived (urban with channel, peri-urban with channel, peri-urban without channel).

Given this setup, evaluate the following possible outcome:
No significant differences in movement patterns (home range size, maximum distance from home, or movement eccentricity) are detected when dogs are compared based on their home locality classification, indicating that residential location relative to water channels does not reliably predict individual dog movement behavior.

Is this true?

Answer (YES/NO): YES